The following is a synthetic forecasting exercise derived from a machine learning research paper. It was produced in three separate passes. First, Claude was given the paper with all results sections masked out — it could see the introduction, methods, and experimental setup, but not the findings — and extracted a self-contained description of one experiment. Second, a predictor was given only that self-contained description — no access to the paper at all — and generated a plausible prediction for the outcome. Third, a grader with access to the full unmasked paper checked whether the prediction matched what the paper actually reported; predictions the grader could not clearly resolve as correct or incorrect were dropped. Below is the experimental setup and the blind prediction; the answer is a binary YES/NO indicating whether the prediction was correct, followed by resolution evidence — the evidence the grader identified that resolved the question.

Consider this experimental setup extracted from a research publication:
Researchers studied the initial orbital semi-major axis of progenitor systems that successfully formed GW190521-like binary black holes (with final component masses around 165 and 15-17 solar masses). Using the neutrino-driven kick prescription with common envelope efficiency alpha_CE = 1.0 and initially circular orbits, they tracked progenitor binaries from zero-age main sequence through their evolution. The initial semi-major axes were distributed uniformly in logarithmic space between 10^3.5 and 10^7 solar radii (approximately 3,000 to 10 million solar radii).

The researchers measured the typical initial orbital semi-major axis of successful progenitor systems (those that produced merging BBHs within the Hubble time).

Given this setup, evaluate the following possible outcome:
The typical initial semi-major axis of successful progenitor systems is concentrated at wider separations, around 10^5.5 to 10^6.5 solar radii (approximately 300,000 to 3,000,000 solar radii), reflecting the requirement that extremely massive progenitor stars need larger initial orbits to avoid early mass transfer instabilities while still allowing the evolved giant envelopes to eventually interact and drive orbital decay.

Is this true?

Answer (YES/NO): NO